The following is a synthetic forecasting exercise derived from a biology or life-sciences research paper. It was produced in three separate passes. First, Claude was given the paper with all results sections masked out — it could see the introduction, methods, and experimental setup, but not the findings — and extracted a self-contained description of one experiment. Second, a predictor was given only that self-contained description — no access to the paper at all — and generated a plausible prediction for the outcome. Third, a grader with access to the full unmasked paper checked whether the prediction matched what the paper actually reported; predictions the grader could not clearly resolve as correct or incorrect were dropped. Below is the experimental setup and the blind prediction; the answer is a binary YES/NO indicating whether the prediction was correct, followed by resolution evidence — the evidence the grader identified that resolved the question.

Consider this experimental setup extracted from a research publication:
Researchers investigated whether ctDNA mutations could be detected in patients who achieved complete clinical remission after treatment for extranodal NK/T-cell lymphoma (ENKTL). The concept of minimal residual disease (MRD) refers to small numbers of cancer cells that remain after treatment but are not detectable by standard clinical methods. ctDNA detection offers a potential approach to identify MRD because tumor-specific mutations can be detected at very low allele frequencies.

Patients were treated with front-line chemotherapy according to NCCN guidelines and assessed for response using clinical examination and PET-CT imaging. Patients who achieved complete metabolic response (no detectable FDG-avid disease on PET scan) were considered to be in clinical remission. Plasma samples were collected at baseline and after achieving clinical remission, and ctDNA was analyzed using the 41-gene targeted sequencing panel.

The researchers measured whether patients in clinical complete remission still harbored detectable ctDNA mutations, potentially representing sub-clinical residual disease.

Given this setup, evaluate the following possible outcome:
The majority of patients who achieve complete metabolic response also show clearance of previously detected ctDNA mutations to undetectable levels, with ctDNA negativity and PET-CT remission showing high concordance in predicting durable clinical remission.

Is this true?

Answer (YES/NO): NO